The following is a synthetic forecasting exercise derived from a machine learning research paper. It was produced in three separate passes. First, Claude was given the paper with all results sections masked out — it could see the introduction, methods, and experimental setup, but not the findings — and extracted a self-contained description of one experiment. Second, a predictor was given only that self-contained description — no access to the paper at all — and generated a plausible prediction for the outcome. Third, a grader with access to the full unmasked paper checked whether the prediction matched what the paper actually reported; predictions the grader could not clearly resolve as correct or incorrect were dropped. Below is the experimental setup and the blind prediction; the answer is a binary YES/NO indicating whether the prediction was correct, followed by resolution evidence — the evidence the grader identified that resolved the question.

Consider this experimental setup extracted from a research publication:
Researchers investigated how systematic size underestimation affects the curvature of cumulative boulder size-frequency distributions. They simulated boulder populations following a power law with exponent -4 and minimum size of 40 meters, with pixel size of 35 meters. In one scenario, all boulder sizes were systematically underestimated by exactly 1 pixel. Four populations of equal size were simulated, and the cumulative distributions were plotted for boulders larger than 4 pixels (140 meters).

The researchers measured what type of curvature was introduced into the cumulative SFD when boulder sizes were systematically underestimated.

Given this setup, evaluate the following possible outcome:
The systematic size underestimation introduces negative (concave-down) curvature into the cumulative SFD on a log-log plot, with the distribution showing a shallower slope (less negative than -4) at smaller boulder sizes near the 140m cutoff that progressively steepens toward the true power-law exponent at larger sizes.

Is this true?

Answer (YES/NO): NO